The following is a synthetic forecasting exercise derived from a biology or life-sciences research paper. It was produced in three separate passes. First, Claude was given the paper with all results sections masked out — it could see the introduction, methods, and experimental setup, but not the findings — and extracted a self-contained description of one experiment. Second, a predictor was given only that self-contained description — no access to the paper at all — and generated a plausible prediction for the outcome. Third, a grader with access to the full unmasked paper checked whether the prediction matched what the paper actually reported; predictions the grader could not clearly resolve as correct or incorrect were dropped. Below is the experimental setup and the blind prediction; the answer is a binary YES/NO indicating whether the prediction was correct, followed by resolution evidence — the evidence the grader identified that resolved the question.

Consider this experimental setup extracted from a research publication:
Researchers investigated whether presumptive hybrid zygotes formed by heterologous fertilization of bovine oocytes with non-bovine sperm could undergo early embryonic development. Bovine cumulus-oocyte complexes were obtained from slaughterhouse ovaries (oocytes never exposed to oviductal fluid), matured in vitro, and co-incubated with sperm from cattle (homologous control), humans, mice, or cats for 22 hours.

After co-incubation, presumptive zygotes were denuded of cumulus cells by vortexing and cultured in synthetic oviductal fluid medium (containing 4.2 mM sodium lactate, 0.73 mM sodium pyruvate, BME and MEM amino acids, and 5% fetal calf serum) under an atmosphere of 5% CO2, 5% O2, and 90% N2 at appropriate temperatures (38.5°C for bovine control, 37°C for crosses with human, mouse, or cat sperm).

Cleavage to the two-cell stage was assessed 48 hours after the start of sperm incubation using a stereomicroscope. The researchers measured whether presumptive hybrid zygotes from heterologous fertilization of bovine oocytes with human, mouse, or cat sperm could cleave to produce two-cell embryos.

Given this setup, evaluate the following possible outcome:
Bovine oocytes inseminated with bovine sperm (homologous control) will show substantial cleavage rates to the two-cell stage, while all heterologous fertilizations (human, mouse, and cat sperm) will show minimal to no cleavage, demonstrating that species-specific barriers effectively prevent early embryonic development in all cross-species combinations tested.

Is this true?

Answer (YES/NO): NO